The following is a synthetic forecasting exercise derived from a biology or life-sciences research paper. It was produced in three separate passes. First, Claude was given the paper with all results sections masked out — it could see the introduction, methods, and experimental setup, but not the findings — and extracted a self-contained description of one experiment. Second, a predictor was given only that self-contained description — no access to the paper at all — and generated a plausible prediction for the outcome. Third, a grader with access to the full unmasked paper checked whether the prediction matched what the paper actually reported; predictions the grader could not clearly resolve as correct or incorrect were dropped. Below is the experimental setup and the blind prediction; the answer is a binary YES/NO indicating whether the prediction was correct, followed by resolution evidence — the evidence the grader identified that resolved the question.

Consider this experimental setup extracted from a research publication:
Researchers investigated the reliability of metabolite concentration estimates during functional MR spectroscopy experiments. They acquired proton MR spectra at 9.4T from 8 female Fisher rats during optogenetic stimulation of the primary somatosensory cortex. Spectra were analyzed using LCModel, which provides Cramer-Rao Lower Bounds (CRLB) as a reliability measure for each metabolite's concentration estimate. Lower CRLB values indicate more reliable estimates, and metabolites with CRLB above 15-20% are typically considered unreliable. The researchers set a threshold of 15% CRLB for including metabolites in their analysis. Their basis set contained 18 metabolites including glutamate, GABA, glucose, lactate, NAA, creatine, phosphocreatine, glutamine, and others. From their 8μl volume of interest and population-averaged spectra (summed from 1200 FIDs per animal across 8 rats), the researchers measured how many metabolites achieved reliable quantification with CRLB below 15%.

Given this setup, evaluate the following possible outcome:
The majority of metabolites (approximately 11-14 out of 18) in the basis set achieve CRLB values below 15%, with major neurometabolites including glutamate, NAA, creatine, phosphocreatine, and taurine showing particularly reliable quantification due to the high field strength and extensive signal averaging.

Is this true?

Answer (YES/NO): YES